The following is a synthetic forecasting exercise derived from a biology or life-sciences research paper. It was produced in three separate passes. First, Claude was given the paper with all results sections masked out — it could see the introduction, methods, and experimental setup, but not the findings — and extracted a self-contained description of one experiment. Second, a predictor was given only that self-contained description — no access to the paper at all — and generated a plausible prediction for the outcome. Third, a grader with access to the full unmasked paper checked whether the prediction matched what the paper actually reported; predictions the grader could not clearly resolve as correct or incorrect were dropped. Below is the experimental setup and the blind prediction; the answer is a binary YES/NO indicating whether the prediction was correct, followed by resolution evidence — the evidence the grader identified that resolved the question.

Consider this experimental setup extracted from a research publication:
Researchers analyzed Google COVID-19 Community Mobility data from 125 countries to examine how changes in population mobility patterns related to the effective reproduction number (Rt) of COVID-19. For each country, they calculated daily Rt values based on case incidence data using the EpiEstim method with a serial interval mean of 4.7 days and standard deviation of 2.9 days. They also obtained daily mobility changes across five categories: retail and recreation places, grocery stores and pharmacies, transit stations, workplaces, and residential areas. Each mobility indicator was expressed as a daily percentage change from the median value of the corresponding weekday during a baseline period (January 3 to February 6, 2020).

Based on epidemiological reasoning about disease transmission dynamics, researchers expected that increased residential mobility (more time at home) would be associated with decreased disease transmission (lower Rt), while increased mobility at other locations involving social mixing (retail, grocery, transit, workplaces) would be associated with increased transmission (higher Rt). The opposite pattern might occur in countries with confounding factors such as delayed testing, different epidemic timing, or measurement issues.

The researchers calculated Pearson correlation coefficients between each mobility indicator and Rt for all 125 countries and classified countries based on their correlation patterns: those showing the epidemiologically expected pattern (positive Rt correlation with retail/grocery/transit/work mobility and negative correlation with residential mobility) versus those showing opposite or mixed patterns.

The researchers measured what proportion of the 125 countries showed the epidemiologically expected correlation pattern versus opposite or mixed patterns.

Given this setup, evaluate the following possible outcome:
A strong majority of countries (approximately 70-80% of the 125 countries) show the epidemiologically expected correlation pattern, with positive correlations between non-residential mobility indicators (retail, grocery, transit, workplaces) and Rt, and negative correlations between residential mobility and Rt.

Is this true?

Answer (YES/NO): NO